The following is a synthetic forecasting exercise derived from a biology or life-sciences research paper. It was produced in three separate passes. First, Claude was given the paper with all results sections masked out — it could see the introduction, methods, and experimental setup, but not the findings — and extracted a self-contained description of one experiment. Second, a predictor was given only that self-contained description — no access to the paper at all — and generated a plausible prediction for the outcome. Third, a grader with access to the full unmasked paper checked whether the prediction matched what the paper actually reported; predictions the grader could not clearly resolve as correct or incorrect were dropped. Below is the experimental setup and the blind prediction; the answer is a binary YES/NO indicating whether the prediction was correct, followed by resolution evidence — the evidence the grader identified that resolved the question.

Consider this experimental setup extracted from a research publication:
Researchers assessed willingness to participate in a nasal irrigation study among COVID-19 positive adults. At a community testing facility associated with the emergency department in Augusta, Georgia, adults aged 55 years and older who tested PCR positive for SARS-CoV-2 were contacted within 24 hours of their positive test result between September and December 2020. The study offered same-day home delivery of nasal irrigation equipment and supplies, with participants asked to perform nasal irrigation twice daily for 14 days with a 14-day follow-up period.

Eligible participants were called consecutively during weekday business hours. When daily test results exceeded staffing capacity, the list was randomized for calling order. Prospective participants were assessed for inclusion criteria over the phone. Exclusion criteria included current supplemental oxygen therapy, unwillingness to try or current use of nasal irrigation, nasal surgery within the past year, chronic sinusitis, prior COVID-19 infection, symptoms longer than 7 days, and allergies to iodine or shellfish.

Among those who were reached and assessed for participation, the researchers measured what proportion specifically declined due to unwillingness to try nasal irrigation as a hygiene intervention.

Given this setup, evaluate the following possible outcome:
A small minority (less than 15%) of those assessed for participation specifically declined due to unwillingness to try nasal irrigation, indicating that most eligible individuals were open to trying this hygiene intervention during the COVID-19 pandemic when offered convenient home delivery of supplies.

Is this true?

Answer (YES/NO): YES